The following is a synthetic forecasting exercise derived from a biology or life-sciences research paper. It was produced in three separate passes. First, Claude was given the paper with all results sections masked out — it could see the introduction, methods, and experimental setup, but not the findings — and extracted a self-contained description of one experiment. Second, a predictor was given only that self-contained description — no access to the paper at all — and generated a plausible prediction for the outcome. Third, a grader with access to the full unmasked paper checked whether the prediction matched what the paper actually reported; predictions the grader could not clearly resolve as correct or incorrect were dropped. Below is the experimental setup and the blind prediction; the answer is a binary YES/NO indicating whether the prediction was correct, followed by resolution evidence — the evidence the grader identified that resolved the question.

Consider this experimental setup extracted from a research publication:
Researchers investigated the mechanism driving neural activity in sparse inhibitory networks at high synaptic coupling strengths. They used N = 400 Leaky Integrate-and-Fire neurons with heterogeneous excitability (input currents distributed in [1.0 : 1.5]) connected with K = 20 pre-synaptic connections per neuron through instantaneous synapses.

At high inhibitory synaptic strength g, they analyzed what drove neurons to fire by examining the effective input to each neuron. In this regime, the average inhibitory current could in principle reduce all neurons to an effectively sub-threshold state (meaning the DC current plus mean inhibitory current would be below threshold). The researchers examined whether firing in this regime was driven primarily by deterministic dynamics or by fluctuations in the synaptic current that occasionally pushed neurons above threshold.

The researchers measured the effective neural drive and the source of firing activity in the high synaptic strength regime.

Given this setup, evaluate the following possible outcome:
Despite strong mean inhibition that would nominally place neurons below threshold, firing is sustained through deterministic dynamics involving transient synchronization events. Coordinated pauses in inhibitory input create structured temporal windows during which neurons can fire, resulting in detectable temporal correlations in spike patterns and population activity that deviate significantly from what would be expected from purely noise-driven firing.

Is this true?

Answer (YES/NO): NO